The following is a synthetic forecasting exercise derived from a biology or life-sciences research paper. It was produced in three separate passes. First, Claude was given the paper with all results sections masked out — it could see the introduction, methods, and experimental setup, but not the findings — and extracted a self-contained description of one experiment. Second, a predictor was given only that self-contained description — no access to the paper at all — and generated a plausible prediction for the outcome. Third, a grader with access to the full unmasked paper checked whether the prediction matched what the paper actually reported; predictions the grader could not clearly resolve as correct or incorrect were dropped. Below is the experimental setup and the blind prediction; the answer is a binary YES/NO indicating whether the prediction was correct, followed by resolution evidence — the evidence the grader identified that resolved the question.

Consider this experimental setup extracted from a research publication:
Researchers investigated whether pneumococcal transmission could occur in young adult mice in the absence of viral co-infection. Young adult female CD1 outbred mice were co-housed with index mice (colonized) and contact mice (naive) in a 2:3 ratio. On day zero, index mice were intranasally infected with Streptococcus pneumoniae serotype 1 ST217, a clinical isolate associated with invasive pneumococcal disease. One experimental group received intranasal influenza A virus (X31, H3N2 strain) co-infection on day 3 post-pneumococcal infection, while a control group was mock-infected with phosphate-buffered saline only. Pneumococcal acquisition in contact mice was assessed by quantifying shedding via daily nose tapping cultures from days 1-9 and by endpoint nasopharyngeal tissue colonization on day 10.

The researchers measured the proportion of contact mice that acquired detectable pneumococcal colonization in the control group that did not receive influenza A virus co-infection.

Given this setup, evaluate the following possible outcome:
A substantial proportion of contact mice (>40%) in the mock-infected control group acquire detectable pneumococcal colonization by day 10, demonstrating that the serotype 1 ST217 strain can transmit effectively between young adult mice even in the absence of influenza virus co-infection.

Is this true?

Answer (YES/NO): NO